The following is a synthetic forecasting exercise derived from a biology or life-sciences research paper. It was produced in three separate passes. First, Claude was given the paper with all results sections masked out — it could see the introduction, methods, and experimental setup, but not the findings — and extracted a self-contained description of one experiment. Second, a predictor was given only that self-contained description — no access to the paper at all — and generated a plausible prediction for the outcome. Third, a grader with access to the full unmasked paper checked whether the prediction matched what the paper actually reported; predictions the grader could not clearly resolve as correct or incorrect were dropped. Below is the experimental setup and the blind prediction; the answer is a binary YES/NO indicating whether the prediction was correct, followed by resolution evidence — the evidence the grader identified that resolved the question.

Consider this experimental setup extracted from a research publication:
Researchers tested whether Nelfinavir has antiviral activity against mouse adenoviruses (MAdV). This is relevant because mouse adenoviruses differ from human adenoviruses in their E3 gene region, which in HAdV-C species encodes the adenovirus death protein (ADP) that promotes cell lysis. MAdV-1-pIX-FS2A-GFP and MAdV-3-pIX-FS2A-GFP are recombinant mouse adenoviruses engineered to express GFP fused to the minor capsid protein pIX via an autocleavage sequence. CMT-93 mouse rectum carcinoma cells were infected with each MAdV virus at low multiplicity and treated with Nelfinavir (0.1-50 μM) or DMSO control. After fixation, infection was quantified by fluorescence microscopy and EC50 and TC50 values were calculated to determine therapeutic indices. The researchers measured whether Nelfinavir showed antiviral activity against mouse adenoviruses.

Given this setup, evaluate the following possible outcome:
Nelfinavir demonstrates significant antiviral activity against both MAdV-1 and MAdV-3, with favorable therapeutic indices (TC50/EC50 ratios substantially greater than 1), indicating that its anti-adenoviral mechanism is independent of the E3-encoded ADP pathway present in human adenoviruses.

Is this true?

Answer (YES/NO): NO